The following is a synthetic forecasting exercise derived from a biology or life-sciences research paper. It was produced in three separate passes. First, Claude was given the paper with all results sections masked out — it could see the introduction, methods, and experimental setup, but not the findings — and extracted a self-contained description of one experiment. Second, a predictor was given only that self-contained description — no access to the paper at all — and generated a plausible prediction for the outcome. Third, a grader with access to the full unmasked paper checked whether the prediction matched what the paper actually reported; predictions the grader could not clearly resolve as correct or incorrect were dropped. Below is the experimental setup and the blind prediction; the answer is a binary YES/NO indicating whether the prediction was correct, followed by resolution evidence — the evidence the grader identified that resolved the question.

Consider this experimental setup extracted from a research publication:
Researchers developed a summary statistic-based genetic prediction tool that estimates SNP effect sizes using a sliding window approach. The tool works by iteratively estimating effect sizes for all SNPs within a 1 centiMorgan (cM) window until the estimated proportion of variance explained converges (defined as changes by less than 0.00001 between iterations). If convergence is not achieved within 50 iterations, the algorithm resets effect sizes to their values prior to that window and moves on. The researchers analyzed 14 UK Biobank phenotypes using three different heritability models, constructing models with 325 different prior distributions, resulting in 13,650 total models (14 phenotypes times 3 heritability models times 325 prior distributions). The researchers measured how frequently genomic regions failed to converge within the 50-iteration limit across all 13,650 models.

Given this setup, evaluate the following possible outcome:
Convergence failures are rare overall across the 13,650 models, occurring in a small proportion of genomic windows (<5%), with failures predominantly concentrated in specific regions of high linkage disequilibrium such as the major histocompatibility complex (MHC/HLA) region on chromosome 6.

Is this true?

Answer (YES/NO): NO